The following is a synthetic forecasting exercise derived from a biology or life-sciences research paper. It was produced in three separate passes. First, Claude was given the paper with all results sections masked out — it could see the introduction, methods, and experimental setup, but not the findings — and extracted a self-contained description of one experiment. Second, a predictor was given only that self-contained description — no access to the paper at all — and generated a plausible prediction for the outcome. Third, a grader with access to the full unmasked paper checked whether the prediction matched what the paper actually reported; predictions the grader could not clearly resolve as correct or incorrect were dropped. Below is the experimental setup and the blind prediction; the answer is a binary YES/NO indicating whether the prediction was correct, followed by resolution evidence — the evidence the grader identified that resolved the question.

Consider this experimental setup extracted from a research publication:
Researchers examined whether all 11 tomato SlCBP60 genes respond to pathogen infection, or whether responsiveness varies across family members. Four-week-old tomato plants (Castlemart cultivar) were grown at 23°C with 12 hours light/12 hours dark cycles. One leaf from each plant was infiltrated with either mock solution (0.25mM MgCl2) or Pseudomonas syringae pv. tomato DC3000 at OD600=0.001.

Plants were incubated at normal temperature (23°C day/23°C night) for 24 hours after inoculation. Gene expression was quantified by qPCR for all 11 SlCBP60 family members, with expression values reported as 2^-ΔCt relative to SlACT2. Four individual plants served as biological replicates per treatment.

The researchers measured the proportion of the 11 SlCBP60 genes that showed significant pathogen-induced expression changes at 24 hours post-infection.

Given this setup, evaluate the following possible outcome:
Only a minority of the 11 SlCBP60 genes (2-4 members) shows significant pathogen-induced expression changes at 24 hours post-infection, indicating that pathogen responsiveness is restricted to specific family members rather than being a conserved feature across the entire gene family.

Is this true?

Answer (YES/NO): NO